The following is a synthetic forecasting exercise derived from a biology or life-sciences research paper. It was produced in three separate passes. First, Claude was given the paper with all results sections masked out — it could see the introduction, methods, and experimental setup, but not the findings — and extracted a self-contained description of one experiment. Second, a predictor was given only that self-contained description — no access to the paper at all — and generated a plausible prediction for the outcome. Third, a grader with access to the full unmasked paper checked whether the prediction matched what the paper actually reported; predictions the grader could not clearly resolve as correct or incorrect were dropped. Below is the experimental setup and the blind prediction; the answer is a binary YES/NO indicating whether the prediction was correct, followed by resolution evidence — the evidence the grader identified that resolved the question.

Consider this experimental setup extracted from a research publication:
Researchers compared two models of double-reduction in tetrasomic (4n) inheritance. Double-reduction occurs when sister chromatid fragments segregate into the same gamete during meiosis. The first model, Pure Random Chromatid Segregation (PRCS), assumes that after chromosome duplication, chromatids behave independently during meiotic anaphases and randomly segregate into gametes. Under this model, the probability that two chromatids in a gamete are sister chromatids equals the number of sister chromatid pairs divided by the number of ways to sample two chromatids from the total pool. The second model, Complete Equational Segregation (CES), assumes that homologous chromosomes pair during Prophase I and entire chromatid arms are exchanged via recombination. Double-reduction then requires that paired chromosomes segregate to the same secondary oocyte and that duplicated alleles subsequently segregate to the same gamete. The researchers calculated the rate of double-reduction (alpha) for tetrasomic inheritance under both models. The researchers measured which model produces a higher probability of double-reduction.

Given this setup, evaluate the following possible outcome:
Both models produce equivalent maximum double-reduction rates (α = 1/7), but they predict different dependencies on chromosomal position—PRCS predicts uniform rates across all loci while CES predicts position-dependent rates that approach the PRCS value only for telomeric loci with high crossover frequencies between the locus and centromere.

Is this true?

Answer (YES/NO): NO